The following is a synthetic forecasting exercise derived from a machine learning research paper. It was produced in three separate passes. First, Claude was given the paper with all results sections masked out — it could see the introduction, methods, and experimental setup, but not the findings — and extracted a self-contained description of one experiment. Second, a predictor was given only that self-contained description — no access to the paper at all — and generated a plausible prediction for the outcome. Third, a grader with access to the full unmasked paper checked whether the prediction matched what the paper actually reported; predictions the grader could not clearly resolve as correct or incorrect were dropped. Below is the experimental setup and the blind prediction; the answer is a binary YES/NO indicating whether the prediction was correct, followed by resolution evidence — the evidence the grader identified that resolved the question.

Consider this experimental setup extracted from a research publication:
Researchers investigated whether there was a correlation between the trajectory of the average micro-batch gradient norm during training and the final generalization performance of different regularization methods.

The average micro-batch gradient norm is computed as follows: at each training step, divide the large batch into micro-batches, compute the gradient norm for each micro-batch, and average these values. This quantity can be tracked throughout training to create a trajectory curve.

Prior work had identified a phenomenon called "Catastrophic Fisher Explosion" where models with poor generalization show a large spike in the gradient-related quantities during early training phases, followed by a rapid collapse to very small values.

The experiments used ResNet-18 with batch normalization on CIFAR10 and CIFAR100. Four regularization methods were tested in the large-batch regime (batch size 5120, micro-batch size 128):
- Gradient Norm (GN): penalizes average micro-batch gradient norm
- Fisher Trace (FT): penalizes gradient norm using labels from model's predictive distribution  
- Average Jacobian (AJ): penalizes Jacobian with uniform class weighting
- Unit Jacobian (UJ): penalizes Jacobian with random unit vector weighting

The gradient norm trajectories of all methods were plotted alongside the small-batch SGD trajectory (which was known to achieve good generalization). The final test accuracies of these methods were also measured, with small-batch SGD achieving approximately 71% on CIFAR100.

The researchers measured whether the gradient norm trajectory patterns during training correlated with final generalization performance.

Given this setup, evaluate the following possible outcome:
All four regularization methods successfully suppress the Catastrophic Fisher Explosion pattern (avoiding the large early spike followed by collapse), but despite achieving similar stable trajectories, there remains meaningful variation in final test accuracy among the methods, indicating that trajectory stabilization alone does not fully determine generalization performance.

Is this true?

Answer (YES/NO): NO